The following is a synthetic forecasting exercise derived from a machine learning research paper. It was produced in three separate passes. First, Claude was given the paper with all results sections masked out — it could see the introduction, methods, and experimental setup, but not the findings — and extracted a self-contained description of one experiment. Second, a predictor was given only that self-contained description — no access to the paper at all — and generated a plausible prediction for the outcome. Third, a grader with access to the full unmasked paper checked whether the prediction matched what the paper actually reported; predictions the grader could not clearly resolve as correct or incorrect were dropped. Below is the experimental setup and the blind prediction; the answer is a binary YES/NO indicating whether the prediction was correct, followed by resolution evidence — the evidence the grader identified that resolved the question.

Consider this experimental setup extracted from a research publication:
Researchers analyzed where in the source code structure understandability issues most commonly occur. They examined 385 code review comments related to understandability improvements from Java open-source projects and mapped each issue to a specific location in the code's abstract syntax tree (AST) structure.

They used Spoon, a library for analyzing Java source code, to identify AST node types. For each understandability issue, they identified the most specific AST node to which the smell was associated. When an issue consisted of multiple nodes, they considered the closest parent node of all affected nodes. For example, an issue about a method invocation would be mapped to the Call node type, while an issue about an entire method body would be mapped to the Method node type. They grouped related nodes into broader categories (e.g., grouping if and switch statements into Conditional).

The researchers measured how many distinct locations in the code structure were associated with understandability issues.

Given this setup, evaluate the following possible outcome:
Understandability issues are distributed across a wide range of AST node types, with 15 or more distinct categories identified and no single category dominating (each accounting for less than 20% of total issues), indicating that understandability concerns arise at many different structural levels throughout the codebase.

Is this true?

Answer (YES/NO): NO